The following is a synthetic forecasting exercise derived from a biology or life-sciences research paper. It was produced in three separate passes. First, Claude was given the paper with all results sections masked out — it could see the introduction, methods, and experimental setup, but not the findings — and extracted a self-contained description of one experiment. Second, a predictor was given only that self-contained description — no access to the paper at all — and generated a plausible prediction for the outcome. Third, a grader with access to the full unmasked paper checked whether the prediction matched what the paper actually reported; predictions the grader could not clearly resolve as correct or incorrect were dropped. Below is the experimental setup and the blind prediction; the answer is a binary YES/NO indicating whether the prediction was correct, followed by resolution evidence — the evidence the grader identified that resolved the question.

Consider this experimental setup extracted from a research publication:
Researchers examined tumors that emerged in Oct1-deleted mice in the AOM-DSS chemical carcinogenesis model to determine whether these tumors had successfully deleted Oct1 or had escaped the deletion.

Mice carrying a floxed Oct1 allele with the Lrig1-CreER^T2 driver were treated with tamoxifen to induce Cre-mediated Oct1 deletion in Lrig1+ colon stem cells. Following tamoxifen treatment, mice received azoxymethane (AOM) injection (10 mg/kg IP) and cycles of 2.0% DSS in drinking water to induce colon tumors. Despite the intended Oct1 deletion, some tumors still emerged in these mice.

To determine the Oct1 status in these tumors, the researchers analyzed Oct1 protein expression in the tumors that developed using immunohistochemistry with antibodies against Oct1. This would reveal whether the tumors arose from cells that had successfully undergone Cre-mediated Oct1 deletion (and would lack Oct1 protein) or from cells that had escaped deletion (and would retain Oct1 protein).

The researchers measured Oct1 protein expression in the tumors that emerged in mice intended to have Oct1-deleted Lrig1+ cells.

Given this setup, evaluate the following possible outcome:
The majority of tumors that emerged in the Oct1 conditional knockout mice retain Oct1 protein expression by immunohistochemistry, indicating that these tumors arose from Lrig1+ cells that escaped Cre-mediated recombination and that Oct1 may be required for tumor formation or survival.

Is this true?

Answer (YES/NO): YES